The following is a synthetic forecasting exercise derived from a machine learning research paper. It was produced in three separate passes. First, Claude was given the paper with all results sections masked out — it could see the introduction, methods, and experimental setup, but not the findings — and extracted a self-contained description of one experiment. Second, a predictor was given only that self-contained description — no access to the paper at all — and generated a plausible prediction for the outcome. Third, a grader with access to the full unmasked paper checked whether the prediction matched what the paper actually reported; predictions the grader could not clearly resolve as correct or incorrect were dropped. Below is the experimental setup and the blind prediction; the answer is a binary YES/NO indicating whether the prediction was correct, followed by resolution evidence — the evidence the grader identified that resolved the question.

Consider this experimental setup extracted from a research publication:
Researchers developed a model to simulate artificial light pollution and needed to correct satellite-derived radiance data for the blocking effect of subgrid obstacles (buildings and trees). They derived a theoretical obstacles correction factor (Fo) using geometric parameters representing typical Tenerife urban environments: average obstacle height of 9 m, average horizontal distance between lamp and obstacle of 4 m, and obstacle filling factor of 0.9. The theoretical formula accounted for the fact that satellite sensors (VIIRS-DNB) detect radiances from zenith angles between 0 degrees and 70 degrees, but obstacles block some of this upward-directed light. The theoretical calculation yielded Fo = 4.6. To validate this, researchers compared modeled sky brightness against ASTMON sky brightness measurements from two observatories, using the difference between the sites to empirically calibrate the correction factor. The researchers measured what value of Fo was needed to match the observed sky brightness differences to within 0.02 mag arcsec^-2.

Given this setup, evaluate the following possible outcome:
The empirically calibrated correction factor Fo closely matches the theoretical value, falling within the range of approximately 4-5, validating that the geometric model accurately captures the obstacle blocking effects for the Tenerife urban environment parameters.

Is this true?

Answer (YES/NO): YES